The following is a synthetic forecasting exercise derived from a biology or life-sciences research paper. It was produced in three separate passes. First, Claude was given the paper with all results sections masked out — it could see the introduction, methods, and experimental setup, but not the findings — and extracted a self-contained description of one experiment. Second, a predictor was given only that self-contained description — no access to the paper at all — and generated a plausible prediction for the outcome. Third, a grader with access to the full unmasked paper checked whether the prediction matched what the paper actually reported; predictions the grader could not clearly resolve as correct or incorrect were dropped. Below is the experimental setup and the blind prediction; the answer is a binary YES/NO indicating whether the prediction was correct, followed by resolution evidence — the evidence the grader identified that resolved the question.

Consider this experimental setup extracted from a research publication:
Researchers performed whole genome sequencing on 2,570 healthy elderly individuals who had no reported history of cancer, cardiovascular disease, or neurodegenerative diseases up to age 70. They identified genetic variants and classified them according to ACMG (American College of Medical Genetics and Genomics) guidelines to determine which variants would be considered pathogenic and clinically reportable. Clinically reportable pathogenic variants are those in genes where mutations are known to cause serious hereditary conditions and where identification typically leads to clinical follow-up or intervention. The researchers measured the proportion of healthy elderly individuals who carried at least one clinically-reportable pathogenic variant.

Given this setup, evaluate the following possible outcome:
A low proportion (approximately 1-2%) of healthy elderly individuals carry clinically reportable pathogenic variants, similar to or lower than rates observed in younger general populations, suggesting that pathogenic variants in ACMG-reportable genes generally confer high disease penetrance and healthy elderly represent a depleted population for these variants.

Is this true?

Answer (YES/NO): NO